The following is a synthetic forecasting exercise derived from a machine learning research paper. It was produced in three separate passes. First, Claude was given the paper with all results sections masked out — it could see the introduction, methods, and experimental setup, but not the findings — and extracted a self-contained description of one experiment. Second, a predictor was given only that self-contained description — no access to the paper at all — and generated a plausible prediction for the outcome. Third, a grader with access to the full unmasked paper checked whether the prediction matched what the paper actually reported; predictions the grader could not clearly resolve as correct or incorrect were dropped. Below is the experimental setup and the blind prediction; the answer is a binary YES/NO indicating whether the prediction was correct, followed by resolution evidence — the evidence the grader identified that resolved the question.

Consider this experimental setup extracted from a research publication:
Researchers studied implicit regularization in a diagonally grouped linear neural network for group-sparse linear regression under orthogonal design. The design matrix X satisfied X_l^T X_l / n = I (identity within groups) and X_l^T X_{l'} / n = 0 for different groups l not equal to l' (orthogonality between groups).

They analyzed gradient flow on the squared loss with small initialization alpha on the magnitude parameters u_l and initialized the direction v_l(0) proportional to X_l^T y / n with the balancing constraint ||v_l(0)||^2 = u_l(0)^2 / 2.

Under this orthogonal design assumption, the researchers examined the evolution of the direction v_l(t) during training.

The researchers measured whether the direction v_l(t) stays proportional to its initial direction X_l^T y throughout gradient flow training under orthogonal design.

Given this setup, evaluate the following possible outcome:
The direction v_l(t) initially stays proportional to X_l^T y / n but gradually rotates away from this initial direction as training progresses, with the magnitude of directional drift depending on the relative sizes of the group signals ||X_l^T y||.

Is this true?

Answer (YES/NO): NO